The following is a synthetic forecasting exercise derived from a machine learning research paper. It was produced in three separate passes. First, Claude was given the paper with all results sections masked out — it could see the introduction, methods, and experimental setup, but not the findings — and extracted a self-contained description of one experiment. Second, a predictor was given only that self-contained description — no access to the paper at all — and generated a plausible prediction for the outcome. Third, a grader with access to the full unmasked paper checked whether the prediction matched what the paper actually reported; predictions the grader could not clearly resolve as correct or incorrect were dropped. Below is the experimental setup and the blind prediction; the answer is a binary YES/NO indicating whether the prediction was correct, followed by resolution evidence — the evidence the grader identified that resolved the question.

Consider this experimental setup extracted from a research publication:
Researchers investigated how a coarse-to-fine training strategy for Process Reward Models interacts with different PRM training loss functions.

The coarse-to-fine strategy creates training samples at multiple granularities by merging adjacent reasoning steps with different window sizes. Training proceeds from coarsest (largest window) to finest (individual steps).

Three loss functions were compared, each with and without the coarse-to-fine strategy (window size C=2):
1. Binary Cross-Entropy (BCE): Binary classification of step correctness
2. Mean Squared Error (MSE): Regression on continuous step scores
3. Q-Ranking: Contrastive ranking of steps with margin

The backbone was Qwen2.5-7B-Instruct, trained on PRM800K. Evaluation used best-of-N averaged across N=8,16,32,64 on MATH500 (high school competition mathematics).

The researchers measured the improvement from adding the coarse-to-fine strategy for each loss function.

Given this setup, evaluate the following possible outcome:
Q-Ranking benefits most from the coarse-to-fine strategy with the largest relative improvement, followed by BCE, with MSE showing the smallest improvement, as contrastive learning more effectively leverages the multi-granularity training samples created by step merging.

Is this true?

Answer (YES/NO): NO